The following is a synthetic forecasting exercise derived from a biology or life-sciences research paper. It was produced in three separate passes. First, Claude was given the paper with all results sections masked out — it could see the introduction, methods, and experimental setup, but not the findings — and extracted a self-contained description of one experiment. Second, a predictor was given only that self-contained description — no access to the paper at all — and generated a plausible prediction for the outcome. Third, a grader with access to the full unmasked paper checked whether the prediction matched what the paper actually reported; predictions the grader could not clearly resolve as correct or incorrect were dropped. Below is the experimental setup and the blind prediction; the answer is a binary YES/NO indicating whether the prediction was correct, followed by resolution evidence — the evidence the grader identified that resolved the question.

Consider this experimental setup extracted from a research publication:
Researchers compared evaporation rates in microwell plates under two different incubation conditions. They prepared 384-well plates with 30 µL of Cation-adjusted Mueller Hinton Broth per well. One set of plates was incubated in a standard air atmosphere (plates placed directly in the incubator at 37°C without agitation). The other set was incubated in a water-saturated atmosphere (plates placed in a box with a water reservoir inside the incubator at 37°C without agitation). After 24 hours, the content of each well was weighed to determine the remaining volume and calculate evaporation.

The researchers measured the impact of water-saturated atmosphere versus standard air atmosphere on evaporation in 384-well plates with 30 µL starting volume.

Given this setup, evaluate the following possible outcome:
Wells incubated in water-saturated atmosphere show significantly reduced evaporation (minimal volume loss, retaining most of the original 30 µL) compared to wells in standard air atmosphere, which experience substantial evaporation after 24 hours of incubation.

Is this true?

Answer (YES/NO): YES